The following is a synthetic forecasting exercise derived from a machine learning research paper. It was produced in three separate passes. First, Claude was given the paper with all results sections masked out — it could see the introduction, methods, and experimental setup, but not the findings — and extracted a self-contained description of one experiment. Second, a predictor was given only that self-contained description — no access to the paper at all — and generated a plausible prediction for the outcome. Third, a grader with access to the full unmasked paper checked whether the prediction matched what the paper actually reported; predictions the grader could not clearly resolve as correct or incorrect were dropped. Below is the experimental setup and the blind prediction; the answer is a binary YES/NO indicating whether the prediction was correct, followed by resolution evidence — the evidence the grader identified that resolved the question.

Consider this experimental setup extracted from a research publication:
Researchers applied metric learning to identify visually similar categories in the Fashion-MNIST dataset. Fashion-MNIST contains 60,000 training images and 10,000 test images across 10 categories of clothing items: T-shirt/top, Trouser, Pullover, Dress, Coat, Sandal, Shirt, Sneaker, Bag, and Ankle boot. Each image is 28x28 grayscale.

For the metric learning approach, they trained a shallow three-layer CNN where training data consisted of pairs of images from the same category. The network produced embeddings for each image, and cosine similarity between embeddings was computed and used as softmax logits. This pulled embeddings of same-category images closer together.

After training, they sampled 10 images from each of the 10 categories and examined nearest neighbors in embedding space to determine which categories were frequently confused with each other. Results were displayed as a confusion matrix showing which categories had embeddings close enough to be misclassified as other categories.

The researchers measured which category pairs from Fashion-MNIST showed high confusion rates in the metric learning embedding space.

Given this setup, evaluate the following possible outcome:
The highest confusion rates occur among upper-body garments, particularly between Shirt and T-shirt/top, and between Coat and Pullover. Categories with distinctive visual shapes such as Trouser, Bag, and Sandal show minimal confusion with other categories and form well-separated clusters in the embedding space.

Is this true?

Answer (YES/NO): NO